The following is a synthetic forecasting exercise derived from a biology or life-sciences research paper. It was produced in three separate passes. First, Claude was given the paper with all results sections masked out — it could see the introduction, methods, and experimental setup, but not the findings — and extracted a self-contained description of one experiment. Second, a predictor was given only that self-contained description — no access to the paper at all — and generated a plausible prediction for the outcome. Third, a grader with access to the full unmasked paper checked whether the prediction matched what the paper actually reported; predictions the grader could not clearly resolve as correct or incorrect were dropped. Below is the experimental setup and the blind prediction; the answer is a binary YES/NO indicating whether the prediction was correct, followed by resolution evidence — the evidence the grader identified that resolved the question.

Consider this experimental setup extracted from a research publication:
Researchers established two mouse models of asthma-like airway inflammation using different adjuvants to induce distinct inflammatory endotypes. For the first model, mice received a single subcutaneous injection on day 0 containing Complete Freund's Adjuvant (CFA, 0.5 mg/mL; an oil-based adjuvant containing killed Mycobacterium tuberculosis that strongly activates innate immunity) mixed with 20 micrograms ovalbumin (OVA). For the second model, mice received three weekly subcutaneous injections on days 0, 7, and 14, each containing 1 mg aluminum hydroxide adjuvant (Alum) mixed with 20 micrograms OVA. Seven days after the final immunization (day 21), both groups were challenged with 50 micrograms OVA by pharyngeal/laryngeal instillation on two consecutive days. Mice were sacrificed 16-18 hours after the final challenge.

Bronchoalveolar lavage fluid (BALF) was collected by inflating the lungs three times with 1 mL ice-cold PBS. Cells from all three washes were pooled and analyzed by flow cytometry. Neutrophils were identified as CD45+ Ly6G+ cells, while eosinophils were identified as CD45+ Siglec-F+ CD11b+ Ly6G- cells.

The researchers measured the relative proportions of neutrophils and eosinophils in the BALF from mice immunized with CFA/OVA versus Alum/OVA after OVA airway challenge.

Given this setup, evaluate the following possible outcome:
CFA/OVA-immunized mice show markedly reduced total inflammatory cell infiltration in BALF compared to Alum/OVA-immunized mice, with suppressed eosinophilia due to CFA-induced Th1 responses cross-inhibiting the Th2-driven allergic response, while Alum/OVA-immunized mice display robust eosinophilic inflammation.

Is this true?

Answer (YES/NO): NO